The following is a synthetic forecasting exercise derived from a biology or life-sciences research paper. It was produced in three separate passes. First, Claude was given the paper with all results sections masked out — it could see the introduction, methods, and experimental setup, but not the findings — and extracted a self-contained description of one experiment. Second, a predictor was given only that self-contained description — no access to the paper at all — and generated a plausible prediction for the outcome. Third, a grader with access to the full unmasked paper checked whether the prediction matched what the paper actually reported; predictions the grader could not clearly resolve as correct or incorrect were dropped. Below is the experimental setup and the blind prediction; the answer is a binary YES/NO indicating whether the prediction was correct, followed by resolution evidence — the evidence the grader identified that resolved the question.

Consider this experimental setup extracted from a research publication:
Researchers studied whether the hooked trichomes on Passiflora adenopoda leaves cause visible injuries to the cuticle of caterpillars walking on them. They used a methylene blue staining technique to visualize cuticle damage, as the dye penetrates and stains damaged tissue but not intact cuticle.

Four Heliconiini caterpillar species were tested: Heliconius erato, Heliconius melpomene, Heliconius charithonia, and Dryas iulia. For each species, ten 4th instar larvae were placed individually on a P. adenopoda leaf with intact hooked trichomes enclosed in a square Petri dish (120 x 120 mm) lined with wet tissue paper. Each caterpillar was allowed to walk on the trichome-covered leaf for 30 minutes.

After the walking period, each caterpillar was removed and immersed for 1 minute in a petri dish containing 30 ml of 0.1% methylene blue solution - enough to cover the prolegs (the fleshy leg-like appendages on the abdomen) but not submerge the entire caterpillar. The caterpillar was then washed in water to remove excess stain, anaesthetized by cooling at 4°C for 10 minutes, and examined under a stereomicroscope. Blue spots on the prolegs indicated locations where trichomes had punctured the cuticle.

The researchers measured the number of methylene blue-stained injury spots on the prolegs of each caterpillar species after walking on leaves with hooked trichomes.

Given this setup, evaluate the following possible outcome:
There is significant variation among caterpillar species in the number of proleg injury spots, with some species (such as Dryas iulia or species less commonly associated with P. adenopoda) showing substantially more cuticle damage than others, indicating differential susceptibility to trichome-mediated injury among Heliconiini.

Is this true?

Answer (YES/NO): NO